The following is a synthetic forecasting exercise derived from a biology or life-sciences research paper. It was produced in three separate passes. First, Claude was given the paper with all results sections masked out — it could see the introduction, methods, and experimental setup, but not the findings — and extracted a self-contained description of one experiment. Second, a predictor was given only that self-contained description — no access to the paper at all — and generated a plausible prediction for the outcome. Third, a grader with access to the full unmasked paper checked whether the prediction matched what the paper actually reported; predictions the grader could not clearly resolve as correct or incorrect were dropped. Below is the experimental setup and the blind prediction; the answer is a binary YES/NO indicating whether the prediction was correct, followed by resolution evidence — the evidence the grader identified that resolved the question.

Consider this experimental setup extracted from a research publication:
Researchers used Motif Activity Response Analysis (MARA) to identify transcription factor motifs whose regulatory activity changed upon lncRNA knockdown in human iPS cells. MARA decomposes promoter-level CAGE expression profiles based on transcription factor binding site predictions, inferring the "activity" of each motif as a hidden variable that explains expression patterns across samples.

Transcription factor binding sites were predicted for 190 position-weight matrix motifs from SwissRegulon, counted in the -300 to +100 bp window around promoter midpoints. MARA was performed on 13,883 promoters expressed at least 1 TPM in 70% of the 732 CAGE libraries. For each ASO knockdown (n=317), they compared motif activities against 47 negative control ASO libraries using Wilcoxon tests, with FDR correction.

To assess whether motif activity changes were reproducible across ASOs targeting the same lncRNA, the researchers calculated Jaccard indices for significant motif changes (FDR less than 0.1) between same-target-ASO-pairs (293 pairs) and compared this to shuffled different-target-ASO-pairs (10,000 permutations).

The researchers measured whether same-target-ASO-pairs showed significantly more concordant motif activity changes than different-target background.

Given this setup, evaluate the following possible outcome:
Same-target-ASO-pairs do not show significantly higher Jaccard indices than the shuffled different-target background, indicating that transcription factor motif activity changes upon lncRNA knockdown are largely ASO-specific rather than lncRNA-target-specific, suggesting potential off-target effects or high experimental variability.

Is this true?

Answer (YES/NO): NO